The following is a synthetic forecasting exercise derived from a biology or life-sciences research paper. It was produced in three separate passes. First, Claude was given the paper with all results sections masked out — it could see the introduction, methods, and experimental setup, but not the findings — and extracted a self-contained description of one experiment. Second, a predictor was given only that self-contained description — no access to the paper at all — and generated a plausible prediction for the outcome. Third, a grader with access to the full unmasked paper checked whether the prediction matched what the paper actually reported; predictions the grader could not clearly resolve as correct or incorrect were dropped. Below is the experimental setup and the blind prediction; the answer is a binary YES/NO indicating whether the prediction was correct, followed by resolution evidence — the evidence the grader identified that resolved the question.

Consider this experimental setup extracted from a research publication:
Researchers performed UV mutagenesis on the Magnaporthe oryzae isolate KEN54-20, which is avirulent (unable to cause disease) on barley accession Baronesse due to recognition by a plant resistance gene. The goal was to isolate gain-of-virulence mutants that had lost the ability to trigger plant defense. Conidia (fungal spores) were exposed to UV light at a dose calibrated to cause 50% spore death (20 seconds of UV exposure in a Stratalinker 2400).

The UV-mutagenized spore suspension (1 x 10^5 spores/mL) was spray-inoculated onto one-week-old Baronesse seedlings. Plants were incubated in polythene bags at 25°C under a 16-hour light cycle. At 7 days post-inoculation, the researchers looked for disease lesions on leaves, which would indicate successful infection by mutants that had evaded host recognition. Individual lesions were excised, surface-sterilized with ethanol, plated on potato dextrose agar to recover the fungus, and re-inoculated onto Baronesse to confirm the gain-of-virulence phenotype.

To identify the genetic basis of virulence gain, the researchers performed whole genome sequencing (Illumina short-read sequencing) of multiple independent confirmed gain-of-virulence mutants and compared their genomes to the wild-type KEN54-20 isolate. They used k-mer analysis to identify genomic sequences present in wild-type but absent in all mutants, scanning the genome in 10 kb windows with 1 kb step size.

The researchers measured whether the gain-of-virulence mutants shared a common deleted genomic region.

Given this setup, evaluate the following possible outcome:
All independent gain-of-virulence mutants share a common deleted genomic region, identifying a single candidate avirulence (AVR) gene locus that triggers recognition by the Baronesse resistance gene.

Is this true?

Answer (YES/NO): YES